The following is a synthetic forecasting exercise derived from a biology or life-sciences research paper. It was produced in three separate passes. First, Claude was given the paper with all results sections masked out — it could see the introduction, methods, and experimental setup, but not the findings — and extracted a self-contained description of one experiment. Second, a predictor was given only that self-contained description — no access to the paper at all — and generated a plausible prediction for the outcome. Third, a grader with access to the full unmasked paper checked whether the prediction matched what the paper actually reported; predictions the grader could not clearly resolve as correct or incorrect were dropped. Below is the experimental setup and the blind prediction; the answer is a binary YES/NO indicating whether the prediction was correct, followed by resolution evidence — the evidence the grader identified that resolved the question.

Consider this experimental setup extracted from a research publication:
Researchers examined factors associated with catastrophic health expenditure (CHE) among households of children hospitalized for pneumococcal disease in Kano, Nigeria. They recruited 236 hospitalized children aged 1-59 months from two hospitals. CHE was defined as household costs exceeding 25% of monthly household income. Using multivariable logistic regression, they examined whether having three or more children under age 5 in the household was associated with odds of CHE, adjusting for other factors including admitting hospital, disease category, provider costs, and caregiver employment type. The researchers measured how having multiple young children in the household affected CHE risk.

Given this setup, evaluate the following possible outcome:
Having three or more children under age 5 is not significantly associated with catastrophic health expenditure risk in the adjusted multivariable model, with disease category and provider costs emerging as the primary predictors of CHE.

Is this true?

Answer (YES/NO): NO